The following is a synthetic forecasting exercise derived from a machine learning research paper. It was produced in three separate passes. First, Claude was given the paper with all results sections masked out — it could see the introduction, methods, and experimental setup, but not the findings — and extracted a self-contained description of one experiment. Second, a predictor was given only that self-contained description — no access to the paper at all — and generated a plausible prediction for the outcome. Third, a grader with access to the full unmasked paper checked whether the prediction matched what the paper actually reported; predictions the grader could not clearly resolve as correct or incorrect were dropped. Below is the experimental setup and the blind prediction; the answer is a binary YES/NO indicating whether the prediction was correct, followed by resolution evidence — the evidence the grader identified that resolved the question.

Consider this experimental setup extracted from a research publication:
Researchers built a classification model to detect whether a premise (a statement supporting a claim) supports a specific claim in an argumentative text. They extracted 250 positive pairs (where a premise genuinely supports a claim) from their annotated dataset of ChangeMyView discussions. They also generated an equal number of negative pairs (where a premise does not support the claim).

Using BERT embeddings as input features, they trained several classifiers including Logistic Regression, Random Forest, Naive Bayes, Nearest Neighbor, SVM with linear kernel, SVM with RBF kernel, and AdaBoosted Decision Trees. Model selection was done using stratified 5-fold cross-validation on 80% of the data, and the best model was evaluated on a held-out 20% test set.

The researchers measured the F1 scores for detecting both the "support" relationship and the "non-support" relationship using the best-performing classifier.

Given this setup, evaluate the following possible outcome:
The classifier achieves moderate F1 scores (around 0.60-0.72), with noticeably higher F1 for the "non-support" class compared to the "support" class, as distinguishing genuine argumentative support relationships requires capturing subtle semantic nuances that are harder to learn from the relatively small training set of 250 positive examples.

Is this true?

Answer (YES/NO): NO